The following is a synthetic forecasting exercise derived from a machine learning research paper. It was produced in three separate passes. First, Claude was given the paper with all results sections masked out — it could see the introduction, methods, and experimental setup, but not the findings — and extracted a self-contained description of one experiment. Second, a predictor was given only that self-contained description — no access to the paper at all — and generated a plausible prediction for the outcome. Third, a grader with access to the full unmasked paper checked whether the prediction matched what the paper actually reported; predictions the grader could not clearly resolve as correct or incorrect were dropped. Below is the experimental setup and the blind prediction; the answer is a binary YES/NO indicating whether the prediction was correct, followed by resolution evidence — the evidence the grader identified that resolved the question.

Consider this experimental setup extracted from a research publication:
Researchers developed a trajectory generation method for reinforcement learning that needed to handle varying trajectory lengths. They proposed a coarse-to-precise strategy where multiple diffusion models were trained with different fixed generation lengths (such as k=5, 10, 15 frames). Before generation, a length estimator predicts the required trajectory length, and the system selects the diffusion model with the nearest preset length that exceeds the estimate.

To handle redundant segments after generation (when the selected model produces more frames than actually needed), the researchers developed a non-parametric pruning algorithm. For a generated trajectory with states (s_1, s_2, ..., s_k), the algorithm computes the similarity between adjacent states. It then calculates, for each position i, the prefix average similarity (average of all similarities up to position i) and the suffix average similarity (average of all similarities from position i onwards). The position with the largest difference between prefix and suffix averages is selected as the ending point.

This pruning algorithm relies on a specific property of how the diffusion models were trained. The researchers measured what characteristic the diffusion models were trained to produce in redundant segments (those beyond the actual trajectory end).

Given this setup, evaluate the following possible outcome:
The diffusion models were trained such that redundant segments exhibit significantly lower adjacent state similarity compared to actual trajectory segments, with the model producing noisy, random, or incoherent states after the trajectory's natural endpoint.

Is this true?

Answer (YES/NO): NO